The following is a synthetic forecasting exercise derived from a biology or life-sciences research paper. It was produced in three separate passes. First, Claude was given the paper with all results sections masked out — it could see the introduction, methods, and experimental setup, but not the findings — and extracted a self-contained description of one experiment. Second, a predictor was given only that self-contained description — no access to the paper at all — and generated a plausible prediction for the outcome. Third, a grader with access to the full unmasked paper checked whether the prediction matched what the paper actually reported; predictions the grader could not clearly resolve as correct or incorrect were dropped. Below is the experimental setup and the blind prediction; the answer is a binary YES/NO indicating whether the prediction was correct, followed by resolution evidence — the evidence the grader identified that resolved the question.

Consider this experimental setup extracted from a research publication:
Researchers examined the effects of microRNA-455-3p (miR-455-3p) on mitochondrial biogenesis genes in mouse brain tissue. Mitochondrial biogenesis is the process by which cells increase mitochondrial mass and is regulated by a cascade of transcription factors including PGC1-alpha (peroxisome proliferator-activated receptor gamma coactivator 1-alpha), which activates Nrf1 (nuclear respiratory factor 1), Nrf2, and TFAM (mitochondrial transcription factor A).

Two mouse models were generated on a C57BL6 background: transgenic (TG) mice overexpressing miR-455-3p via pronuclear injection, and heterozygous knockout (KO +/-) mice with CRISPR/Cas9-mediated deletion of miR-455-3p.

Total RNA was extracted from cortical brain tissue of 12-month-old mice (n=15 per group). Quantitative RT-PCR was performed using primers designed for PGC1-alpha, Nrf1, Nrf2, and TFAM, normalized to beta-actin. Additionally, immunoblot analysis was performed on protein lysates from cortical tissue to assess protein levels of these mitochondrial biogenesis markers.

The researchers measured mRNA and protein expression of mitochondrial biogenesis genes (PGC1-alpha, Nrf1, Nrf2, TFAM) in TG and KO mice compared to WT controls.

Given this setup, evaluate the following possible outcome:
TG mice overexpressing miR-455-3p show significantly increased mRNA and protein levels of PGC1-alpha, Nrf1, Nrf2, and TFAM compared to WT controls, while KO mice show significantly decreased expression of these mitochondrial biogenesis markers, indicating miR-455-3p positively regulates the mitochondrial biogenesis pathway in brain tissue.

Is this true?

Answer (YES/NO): YES